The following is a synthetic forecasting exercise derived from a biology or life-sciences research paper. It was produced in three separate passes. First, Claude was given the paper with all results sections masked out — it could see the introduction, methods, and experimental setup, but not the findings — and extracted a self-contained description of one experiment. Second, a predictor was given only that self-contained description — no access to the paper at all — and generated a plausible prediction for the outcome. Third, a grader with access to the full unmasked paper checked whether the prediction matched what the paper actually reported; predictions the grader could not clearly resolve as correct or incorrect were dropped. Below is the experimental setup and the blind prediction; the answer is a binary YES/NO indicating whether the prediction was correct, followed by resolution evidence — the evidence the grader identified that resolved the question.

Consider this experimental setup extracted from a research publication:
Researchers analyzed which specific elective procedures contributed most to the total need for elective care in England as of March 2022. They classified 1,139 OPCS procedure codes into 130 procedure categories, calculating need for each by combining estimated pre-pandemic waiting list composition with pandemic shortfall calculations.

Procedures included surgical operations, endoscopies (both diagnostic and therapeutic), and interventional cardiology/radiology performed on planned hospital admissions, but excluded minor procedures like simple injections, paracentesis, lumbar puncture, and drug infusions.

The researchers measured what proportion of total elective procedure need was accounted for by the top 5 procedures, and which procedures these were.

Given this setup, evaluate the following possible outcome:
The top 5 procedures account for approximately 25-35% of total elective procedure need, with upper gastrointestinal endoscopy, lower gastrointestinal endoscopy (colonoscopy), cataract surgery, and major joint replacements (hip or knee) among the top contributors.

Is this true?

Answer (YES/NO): NO